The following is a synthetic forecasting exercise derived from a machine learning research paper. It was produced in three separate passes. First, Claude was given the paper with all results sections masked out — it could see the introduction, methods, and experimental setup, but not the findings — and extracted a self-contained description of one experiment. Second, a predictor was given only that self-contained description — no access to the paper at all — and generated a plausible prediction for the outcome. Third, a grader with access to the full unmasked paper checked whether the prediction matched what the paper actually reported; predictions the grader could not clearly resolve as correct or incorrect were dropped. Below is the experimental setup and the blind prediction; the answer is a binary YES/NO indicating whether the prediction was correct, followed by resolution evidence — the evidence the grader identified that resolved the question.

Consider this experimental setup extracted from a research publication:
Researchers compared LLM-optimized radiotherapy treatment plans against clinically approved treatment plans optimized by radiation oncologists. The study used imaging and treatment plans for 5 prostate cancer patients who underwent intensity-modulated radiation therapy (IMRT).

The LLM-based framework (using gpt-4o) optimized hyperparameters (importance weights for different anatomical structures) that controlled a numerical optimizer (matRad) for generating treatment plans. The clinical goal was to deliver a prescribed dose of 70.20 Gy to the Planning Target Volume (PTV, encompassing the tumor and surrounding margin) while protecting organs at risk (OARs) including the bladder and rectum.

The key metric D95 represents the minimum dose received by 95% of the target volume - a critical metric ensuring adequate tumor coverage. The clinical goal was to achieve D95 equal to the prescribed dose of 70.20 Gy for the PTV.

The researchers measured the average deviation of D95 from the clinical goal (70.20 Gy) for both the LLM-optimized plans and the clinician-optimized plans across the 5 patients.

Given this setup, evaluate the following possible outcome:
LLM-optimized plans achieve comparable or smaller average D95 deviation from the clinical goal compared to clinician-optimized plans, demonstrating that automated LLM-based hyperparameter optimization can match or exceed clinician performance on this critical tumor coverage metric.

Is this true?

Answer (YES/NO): YES